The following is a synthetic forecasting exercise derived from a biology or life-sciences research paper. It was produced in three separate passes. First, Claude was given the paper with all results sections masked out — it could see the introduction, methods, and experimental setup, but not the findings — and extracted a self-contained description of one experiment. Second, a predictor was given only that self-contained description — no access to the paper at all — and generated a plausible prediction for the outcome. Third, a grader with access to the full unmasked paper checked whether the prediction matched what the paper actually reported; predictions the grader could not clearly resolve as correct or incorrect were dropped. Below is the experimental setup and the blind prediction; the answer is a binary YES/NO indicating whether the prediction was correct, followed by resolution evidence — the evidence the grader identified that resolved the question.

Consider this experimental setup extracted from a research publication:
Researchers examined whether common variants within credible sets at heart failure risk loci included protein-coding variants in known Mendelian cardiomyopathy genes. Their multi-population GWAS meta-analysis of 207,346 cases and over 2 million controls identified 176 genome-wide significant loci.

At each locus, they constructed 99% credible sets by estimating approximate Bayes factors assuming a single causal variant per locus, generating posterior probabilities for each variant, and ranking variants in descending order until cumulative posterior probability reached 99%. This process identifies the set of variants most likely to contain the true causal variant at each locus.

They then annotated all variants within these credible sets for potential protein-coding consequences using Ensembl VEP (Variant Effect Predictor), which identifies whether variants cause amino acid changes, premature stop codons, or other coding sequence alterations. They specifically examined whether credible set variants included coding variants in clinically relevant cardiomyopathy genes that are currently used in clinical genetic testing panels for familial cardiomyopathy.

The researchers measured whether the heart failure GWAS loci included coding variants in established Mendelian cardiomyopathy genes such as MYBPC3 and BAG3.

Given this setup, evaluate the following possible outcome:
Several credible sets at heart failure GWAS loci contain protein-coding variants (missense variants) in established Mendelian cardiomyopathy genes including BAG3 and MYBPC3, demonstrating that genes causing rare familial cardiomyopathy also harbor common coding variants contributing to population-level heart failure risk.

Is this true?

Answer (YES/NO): YES